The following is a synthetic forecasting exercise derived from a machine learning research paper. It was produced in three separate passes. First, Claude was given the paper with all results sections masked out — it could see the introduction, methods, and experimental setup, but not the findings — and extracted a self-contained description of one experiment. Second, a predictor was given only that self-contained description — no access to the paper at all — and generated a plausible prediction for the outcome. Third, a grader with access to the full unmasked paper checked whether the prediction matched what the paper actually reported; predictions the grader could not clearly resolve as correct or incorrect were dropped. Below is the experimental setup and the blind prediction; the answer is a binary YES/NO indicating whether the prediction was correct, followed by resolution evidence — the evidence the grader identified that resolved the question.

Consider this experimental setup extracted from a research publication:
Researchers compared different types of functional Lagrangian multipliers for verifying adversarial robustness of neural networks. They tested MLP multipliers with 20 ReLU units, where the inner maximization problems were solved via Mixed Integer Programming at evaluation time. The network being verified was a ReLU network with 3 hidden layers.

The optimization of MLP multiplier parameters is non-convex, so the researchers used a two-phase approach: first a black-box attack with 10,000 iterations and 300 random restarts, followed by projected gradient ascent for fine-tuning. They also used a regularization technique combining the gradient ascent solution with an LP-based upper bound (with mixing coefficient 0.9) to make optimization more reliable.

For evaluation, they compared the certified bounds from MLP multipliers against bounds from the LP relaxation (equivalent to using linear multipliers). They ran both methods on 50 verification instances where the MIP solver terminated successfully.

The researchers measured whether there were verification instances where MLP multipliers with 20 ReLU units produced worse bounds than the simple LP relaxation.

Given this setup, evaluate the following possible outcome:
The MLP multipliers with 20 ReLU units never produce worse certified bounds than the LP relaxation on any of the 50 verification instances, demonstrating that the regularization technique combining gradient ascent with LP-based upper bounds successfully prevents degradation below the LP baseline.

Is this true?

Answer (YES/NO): NO